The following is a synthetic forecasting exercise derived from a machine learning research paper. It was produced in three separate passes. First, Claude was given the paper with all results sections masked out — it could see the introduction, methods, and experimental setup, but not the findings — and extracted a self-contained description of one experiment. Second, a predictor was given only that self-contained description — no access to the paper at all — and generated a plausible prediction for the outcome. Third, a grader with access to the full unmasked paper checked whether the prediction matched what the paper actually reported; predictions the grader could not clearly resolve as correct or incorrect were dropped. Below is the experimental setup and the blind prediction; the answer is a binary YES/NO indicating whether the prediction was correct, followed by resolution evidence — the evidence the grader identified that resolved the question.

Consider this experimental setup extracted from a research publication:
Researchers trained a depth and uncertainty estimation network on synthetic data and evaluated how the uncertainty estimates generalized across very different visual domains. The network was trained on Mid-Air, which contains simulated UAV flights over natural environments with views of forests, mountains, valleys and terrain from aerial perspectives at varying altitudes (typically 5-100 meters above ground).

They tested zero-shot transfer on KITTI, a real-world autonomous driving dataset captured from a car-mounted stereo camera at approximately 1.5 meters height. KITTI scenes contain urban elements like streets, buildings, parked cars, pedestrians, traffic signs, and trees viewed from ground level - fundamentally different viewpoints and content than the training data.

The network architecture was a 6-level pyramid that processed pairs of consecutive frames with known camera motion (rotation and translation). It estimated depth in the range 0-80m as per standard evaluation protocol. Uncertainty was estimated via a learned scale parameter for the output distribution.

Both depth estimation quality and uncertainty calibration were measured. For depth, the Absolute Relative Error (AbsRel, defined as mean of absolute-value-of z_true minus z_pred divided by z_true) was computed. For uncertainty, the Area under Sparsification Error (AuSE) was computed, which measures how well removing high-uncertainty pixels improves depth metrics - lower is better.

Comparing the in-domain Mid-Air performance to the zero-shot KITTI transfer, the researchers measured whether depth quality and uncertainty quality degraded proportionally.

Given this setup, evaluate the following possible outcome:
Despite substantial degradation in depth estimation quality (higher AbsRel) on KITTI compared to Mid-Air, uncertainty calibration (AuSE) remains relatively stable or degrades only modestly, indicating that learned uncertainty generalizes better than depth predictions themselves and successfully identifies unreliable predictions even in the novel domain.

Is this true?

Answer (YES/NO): NO